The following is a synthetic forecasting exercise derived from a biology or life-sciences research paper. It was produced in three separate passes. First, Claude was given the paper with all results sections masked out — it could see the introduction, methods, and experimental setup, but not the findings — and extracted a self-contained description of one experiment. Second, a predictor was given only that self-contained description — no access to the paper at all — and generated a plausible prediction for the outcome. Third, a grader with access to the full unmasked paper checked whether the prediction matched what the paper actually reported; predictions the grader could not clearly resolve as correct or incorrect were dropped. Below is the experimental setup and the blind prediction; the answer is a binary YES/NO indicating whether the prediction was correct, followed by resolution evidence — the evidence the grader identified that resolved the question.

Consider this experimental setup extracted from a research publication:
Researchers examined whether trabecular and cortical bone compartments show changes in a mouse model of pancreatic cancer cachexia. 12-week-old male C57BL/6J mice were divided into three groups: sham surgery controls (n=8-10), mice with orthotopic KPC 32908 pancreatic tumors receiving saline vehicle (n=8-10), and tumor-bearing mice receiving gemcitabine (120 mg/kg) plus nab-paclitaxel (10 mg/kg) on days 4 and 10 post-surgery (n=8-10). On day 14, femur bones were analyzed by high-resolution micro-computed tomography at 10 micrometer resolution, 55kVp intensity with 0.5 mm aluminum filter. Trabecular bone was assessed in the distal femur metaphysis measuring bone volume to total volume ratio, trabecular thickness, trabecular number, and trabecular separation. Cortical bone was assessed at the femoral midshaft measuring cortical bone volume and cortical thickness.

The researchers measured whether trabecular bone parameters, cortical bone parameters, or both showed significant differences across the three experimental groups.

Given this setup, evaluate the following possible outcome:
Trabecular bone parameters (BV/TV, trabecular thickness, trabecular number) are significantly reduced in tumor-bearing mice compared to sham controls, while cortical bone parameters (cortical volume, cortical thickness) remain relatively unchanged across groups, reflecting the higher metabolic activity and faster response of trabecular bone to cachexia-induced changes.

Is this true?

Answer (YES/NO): NO